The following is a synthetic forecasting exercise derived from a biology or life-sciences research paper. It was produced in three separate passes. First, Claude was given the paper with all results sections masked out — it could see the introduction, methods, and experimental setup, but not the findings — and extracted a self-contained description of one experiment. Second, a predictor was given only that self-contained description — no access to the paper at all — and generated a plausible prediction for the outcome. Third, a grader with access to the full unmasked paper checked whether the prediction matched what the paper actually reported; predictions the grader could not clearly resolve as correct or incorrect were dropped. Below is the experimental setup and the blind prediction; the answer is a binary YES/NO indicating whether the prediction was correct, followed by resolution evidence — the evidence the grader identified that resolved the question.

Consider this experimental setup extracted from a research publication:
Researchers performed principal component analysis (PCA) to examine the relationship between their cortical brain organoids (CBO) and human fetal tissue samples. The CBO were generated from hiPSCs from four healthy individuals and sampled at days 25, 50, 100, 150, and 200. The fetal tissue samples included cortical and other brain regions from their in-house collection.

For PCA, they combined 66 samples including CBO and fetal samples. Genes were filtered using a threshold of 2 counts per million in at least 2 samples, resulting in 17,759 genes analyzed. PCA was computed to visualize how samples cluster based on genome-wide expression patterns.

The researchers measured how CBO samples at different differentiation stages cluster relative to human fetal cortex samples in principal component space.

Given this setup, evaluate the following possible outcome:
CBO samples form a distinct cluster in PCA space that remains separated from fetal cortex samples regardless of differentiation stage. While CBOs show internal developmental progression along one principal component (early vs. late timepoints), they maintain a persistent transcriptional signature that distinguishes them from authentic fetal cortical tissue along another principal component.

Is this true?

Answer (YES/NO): NO